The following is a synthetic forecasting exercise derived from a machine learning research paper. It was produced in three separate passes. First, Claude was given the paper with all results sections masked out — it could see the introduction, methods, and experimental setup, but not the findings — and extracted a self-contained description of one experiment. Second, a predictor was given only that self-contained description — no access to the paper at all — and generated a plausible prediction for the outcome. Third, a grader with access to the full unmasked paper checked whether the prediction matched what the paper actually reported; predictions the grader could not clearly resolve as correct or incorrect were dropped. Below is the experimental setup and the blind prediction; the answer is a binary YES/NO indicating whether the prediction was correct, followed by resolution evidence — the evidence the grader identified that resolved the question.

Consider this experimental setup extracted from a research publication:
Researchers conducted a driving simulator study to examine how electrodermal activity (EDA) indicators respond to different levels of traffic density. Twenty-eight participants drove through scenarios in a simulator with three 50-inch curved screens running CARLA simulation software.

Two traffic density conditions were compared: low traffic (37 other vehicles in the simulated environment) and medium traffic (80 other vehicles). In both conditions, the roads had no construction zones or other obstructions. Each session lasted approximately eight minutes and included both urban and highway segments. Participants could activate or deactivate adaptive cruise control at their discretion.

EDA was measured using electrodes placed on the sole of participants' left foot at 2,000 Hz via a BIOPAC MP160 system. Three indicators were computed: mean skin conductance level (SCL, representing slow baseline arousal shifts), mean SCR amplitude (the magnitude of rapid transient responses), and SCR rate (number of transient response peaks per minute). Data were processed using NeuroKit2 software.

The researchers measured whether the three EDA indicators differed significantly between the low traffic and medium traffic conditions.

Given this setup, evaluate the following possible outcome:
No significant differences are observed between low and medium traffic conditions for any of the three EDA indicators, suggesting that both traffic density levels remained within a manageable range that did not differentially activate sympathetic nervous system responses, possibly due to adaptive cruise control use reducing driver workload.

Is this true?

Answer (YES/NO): YES